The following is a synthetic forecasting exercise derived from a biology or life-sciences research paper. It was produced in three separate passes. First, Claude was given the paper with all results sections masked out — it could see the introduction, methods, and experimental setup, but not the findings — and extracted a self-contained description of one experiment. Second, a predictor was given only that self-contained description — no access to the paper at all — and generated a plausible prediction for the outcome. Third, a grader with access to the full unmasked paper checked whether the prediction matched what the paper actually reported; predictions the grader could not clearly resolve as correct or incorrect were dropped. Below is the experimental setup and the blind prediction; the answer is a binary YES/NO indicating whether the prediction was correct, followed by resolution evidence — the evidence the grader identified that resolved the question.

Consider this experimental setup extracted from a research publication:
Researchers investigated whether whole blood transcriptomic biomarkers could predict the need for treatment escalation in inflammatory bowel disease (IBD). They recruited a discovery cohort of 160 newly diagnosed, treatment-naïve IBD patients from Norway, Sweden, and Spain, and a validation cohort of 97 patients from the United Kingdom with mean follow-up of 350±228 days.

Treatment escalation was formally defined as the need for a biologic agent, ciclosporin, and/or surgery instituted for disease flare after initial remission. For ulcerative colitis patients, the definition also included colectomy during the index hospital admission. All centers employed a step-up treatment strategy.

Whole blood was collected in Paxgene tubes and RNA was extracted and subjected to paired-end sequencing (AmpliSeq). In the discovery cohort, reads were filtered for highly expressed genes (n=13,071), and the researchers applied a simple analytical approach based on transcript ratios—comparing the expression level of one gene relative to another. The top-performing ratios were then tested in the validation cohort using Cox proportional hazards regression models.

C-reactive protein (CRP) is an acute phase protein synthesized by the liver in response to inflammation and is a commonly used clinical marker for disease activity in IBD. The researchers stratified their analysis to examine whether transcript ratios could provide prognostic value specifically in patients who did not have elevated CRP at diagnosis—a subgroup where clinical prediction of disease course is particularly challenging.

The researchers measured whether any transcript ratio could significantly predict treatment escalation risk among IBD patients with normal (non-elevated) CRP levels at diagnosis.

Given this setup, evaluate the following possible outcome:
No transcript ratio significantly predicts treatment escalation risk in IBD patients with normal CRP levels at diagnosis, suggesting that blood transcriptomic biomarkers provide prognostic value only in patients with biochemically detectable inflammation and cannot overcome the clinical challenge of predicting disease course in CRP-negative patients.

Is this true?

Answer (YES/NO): NO